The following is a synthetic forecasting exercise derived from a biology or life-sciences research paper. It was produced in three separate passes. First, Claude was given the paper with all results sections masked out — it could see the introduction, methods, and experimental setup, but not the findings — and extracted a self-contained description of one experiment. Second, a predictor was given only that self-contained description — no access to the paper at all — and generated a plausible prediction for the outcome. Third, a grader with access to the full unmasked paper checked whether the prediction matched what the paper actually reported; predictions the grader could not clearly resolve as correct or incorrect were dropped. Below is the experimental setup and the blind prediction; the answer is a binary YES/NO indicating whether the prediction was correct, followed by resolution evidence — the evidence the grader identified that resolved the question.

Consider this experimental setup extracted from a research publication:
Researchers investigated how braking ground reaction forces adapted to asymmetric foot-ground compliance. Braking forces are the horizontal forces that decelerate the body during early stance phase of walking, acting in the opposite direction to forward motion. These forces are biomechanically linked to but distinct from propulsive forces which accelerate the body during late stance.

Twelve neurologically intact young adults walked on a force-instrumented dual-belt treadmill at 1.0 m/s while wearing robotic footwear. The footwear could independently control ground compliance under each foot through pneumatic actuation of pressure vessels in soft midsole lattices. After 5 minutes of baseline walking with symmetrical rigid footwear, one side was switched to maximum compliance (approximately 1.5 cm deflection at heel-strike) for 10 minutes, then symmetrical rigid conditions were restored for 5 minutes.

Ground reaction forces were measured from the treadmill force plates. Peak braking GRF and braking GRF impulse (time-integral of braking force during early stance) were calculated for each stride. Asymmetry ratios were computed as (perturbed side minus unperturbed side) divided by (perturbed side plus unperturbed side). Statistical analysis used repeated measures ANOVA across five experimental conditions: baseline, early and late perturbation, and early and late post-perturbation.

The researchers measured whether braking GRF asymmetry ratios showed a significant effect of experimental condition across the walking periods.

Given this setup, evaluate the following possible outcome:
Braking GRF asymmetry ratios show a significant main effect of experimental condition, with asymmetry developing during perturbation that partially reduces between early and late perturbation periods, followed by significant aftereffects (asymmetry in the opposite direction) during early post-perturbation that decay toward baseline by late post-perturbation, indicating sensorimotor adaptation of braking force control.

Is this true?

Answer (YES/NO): NO